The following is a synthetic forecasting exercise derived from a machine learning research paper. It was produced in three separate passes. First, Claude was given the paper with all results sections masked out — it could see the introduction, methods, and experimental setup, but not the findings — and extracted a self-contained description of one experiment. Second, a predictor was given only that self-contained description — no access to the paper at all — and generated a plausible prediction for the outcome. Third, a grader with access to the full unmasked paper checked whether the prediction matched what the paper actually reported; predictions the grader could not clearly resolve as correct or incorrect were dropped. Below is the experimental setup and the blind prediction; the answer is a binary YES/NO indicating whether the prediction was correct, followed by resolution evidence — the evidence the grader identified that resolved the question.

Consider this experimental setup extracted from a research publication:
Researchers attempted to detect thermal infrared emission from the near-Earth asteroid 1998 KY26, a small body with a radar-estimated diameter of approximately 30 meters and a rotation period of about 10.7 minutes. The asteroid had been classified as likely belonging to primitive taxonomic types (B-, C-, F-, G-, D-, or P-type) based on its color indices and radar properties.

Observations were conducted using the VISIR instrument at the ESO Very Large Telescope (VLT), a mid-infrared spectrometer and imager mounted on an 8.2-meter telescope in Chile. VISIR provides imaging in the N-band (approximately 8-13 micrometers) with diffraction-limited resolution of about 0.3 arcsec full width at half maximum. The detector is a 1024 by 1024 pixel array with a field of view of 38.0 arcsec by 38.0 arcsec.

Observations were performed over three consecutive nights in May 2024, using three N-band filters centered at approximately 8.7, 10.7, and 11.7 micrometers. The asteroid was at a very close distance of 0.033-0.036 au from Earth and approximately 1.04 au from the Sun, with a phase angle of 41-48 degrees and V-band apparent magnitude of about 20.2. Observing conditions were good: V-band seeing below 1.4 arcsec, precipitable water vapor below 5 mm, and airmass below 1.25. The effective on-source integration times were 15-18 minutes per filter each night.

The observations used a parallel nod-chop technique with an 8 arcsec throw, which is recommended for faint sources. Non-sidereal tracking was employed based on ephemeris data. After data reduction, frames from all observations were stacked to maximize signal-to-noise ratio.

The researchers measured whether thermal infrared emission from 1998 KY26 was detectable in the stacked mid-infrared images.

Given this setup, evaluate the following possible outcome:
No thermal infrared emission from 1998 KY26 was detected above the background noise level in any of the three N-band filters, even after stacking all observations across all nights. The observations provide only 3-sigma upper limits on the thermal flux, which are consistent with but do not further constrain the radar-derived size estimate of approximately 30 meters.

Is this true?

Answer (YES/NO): NO